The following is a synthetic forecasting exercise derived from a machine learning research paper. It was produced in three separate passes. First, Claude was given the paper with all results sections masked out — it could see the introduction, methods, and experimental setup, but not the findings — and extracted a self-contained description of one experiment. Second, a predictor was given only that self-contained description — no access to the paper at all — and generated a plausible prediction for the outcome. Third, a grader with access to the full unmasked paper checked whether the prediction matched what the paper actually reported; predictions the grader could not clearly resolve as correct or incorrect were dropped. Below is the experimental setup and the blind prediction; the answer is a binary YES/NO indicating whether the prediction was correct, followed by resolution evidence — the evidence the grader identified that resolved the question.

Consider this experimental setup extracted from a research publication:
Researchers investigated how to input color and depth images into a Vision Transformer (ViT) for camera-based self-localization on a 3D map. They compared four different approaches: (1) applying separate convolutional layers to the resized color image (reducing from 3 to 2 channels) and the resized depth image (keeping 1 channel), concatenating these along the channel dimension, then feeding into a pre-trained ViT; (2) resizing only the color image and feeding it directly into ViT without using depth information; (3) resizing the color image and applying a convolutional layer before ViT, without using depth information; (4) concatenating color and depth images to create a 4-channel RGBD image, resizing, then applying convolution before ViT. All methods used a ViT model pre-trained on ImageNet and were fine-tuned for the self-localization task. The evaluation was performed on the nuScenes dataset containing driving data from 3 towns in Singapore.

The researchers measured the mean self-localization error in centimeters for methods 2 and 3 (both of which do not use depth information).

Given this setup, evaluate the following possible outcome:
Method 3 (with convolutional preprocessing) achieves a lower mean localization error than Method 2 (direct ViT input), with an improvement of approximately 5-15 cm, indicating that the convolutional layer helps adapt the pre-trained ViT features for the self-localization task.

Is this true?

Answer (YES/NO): YES